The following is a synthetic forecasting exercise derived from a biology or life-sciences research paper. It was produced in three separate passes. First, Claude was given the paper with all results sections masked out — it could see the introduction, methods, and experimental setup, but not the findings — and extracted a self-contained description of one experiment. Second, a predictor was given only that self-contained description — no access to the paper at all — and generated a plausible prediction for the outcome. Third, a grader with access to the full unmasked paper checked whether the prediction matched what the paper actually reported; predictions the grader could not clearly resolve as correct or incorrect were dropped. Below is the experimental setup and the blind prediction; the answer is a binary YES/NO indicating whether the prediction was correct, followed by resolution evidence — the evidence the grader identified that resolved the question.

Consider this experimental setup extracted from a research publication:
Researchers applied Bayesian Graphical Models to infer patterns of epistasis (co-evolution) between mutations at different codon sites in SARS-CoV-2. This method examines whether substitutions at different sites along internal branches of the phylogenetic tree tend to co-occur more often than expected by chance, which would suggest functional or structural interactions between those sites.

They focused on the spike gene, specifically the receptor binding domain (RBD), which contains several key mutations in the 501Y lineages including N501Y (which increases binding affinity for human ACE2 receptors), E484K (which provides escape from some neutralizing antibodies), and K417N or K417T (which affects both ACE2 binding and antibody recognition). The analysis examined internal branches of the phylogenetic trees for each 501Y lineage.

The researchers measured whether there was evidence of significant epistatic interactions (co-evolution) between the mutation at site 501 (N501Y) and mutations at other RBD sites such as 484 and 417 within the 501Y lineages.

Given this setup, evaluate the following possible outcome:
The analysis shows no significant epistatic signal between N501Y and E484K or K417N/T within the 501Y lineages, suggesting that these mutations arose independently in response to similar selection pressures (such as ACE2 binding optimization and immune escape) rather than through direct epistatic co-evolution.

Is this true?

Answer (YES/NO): NO